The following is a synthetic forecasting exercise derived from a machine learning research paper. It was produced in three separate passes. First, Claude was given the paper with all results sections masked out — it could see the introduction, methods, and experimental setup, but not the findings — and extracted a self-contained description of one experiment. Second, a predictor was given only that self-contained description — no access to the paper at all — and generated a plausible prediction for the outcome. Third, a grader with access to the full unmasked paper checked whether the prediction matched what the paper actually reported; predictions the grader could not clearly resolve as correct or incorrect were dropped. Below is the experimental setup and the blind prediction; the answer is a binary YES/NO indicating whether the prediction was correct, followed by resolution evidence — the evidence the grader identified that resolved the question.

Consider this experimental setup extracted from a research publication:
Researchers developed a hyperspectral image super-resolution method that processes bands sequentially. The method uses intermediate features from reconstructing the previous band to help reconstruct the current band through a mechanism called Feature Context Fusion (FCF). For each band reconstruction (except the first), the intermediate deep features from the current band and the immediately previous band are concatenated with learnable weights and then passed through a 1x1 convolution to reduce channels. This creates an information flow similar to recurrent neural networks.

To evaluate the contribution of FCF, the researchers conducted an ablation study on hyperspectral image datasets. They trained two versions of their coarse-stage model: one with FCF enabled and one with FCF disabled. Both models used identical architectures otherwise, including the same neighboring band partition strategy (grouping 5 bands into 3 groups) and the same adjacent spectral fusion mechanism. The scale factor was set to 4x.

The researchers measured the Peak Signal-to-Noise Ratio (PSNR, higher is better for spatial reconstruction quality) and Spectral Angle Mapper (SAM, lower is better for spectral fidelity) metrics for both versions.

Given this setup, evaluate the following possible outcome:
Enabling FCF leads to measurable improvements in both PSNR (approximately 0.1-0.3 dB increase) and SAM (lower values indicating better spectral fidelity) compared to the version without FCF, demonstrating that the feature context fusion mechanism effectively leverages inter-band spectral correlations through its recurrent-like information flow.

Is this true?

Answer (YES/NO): NO